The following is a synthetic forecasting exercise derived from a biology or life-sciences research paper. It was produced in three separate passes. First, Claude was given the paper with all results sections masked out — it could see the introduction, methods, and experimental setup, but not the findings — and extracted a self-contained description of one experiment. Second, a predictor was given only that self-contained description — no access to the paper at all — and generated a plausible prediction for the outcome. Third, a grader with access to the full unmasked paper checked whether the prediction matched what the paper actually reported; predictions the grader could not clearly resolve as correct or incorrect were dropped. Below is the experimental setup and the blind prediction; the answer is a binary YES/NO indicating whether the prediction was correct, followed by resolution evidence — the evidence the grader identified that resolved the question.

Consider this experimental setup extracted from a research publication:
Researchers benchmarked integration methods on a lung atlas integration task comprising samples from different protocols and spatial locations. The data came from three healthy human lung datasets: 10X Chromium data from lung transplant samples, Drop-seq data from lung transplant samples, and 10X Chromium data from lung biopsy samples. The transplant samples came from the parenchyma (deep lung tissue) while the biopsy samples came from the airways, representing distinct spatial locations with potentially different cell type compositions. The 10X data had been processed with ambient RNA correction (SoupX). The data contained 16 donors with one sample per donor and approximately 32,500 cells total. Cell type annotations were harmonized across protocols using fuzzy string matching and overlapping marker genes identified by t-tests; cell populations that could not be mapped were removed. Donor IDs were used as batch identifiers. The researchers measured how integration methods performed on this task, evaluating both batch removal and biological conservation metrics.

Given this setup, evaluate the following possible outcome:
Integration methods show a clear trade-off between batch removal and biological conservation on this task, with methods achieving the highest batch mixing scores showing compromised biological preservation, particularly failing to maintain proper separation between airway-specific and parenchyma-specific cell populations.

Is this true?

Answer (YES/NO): YES